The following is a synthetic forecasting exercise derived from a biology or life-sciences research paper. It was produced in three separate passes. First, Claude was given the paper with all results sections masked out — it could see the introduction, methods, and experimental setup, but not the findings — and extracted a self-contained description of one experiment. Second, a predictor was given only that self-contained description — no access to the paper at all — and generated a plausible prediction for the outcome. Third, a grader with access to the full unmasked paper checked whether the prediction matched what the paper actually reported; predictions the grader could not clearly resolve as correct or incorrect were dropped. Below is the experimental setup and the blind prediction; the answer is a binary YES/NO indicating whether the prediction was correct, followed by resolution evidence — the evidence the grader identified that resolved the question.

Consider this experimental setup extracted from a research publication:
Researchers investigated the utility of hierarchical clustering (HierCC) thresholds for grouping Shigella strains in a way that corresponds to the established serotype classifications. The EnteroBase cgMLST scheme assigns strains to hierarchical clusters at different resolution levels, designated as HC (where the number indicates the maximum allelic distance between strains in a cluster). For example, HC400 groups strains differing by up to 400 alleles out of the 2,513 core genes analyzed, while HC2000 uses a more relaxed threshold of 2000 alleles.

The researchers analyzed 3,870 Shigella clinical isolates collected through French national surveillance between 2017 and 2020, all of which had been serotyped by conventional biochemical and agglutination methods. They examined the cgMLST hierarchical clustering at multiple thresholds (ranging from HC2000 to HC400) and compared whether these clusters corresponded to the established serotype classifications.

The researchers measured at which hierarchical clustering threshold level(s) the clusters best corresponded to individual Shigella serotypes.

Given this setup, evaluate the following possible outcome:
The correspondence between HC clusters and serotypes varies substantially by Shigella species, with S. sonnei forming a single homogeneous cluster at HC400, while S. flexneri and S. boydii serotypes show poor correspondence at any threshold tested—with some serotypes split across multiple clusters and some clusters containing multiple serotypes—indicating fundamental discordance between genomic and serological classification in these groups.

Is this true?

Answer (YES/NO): NO